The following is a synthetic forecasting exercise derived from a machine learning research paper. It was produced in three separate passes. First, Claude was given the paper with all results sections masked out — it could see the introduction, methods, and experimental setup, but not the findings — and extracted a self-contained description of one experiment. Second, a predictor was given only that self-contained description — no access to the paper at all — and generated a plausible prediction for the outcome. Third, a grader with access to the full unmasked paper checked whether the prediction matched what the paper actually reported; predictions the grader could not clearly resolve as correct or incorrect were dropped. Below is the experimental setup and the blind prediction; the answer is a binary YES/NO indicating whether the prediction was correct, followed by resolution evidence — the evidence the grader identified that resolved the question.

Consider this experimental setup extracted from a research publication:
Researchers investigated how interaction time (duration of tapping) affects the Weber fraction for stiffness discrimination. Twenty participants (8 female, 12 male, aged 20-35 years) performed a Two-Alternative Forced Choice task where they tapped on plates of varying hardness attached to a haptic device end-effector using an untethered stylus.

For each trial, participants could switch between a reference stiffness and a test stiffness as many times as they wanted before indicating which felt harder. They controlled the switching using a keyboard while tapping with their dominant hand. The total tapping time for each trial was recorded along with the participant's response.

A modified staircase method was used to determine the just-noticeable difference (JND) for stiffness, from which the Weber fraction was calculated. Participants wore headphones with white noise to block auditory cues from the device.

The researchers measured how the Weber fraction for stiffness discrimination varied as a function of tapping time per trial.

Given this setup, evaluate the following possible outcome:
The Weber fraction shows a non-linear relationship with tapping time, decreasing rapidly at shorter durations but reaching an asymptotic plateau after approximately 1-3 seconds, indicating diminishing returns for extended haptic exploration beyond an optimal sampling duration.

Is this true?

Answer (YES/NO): NO